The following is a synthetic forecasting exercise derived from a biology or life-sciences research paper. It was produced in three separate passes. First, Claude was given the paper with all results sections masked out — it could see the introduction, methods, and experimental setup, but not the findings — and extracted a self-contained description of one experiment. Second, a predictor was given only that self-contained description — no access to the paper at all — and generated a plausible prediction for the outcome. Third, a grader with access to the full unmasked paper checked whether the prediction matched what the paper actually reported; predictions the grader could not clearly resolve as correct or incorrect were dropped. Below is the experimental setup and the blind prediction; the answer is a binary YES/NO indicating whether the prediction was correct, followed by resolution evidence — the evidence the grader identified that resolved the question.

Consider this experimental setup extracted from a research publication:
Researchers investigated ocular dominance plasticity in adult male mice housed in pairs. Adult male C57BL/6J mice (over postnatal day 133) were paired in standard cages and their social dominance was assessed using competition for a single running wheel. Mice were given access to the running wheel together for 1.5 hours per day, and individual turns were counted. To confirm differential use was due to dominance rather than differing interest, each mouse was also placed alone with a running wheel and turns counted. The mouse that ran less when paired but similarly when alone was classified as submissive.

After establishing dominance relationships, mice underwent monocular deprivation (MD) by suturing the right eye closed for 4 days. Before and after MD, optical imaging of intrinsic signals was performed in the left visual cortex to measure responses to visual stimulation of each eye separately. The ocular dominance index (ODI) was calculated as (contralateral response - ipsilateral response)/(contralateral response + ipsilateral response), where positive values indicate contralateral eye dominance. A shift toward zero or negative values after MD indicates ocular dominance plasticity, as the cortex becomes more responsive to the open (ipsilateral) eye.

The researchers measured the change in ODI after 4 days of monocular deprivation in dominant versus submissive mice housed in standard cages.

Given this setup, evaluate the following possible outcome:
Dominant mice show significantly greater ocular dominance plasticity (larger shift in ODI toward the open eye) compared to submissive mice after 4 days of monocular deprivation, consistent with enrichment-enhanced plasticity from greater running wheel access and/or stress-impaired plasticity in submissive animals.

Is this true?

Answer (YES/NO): NO